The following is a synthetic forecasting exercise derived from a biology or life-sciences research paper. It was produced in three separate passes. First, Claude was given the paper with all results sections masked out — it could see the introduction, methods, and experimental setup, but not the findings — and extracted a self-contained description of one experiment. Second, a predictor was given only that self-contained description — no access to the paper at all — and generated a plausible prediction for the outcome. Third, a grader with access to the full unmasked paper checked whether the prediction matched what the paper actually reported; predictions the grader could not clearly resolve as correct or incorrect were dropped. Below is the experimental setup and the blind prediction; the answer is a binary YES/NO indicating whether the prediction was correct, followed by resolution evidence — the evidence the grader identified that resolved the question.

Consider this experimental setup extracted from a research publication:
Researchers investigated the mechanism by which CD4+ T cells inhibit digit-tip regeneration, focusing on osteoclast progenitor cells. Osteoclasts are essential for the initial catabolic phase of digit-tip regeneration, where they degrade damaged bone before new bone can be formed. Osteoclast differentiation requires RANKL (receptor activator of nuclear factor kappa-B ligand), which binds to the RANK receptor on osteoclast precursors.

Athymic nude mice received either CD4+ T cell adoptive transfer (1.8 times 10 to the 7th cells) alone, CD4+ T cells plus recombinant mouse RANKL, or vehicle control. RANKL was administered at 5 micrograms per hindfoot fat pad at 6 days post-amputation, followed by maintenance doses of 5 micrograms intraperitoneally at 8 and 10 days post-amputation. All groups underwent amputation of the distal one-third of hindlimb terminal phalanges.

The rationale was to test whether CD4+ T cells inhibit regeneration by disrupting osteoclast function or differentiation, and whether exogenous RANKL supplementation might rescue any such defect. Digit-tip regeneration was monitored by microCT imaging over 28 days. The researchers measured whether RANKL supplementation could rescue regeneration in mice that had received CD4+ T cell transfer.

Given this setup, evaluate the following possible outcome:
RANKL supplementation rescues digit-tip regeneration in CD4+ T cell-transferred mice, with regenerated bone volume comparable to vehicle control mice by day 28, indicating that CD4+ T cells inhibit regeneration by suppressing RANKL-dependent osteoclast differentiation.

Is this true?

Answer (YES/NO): YES